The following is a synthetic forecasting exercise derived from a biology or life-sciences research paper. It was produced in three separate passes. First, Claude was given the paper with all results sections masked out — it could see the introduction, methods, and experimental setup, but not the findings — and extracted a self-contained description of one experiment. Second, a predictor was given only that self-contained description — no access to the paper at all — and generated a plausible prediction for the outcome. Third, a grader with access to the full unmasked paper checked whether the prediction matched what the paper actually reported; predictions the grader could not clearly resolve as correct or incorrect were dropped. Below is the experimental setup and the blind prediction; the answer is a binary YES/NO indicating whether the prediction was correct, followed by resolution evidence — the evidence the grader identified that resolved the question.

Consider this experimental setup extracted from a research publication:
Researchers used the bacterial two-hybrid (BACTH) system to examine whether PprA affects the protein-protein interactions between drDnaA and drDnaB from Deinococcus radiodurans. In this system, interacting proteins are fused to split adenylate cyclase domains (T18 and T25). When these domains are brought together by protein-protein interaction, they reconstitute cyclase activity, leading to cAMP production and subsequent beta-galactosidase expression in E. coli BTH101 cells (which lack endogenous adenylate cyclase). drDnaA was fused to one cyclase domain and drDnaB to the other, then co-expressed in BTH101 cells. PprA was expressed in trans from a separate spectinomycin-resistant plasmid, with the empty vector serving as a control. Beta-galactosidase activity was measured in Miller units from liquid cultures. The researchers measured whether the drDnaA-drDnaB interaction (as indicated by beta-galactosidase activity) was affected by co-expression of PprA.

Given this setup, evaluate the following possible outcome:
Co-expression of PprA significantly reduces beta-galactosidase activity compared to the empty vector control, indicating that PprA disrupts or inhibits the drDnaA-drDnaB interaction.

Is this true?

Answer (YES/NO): YES